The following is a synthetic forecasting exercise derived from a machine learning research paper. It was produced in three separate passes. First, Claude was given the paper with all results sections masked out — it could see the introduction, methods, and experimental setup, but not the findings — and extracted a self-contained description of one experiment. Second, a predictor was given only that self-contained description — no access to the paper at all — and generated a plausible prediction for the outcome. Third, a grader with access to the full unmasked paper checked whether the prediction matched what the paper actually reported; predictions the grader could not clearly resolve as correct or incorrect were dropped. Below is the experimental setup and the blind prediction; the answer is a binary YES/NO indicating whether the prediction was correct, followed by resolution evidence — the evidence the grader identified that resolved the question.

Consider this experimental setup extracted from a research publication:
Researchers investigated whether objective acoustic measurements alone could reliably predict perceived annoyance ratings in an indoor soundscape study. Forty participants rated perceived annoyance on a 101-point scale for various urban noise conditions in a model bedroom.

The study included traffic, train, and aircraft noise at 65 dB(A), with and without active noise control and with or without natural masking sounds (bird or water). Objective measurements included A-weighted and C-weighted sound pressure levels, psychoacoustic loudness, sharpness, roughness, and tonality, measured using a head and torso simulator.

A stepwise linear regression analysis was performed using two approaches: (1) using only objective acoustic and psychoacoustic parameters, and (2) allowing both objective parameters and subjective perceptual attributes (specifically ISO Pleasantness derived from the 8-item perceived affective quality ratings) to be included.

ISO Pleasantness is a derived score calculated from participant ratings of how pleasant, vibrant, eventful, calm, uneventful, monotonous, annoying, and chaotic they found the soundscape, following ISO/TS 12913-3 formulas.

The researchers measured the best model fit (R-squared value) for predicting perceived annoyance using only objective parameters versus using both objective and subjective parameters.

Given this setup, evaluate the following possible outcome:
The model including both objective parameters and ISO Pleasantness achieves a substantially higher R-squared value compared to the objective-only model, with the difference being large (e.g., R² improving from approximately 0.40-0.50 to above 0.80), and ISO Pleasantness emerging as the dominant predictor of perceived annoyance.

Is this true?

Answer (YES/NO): NO